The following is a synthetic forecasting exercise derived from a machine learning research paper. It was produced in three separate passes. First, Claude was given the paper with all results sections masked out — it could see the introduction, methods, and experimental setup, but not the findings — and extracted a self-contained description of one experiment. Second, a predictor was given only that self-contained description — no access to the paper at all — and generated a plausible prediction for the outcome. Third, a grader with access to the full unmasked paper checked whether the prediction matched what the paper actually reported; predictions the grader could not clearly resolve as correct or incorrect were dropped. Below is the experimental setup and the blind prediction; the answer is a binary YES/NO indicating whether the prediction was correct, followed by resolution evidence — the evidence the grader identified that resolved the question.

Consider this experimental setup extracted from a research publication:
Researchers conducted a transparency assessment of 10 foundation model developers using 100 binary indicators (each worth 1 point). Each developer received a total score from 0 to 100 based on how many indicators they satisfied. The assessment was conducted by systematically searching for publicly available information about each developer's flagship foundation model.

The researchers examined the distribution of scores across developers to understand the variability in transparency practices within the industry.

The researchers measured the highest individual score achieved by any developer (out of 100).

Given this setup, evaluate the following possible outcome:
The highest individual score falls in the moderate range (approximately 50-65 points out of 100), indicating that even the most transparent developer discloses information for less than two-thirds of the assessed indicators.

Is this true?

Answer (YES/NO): YES